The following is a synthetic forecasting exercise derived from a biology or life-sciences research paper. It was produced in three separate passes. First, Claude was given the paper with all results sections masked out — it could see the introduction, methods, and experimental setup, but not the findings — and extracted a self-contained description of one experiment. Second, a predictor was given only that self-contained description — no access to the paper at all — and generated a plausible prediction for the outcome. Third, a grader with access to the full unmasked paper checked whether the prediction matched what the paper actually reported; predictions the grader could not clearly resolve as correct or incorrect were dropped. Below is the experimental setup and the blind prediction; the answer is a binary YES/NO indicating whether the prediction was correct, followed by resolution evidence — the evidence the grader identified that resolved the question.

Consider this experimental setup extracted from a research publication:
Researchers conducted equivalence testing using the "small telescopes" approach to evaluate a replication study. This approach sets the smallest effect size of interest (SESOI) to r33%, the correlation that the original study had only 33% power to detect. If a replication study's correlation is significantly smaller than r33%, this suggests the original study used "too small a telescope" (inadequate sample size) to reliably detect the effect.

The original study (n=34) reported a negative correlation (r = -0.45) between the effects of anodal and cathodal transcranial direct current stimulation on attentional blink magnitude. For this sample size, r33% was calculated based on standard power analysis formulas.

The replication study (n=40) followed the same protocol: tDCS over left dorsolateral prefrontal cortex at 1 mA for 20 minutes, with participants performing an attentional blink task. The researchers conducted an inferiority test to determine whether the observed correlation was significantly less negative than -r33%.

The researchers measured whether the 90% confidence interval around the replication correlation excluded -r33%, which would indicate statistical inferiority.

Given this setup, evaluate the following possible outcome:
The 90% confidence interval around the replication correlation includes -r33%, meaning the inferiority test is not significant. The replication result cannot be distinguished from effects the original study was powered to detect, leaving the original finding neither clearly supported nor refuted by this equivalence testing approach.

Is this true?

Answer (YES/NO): NO